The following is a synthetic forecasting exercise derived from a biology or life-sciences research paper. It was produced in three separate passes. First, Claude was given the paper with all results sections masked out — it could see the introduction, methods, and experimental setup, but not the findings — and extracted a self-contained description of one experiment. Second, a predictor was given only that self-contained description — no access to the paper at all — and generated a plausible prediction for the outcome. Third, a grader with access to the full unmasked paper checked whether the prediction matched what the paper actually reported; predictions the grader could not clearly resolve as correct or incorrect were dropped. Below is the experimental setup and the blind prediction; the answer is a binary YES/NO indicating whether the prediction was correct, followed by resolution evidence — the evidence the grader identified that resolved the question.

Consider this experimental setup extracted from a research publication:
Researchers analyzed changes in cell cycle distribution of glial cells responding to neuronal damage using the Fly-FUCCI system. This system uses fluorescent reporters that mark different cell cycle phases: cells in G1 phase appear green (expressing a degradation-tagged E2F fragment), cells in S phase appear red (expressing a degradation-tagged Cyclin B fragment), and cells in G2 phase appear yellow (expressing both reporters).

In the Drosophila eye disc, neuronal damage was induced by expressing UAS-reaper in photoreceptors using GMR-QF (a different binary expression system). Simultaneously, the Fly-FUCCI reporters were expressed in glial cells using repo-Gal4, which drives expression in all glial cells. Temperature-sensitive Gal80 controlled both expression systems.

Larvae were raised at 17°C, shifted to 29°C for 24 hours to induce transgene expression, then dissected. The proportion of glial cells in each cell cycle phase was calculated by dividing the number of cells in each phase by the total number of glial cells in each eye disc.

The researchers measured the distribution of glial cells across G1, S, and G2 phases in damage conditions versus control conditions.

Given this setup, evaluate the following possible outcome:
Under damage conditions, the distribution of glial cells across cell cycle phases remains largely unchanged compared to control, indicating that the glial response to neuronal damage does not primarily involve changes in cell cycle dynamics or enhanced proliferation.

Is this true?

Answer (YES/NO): NO